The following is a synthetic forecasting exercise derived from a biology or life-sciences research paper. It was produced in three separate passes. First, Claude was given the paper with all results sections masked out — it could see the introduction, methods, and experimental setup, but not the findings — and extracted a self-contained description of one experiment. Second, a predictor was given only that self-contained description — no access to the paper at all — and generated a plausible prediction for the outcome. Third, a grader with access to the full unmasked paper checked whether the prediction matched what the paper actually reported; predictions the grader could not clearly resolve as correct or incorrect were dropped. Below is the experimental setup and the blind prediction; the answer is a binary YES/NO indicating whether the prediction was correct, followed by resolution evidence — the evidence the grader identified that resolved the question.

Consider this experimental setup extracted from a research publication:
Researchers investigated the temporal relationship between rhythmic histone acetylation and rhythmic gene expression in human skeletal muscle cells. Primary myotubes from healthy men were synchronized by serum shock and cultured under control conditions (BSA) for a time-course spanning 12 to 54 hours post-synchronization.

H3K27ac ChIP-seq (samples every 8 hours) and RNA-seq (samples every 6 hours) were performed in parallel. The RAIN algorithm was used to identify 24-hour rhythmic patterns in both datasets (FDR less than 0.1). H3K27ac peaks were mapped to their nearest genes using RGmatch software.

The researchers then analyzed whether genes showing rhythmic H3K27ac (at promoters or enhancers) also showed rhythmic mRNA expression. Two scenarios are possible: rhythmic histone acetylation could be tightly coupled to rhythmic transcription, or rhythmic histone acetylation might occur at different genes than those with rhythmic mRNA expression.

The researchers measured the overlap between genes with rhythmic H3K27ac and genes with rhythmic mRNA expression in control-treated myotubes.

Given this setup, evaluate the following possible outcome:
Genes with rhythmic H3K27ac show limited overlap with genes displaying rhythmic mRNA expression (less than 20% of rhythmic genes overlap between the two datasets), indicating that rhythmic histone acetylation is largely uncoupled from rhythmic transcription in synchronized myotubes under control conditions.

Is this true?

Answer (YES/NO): YES